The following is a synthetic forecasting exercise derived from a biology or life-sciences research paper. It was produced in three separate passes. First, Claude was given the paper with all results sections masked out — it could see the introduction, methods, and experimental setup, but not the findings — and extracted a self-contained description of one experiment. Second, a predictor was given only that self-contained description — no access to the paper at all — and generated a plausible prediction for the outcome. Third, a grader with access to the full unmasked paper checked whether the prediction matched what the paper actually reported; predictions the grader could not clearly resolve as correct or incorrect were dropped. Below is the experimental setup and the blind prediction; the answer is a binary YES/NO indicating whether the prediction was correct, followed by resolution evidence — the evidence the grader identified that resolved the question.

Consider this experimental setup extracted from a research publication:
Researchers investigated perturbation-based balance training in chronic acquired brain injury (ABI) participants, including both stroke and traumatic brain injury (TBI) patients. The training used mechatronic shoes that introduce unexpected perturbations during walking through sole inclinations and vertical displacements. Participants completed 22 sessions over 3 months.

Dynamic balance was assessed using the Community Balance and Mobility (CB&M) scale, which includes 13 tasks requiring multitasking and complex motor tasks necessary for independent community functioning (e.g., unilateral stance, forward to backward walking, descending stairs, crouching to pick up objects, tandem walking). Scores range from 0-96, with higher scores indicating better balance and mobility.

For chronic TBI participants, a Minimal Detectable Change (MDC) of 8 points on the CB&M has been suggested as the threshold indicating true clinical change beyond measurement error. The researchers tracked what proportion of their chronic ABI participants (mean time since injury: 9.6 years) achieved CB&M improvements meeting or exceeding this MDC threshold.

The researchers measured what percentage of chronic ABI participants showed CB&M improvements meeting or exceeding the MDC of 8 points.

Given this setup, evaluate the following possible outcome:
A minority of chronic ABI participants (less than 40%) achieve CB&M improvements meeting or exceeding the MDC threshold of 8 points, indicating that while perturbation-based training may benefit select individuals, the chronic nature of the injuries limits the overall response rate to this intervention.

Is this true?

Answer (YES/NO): NO